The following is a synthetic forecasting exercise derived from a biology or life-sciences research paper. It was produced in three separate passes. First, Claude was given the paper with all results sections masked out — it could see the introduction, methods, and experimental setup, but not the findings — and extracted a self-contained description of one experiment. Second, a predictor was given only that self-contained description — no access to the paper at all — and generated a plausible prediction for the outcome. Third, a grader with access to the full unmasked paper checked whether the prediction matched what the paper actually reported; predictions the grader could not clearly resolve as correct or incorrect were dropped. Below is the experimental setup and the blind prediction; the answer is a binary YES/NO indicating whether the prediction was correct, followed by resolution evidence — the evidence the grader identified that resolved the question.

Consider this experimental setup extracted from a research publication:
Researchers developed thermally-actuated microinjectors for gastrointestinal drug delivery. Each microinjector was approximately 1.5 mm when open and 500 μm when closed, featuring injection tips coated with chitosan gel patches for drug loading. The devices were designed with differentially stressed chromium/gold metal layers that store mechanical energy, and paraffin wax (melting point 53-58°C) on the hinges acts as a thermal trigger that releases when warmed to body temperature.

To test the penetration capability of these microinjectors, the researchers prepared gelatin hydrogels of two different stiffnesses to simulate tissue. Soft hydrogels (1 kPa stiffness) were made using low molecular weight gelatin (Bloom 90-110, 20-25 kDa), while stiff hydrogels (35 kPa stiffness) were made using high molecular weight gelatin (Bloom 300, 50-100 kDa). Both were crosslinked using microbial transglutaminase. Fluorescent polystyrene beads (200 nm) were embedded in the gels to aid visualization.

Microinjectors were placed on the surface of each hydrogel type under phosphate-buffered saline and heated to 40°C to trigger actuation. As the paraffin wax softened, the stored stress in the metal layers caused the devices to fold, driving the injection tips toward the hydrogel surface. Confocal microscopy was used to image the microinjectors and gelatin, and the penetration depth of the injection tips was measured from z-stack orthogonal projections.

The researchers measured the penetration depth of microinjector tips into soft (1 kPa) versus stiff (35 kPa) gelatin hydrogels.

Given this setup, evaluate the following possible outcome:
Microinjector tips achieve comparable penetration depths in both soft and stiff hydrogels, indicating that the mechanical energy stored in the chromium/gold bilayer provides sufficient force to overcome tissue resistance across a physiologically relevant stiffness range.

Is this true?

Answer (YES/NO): NO